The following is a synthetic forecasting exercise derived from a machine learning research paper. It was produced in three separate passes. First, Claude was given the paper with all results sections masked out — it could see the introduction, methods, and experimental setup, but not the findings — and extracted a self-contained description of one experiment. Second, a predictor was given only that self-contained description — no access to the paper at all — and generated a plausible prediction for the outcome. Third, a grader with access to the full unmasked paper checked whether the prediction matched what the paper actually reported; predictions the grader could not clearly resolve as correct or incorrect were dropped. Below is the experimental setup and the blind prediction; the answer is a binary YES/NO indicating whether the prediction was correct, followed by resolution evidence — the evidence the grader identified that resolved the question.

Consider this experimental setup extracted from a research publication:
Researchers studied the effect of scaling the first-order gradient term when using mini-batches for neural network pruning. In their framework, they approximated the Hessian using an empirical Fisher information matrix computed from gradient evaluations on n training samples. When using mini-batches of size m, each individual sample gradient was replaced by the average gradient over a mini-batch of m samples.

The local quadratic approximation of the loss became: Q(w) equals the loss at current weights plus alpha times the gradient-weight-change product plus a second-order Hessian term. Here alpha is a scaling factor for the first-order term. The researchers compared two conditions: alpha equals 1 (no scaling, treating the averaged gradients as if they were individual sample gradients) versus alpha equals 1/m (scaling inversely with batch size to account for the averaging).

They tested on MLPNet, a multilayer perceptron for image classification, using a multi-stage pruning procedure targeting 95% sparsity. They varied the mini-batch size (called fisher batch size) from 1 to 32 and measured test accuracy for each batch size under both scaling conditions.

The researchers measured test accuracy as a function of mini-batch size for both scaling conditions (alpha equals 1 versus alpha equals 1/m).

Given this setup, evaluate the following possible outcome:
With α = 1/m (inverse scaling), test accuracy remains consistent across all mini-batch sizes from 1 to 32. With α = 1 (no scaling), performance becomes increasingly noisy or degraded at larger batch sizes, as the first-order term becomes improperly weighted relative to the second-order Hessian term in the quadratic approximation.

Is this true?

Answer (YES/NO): NO